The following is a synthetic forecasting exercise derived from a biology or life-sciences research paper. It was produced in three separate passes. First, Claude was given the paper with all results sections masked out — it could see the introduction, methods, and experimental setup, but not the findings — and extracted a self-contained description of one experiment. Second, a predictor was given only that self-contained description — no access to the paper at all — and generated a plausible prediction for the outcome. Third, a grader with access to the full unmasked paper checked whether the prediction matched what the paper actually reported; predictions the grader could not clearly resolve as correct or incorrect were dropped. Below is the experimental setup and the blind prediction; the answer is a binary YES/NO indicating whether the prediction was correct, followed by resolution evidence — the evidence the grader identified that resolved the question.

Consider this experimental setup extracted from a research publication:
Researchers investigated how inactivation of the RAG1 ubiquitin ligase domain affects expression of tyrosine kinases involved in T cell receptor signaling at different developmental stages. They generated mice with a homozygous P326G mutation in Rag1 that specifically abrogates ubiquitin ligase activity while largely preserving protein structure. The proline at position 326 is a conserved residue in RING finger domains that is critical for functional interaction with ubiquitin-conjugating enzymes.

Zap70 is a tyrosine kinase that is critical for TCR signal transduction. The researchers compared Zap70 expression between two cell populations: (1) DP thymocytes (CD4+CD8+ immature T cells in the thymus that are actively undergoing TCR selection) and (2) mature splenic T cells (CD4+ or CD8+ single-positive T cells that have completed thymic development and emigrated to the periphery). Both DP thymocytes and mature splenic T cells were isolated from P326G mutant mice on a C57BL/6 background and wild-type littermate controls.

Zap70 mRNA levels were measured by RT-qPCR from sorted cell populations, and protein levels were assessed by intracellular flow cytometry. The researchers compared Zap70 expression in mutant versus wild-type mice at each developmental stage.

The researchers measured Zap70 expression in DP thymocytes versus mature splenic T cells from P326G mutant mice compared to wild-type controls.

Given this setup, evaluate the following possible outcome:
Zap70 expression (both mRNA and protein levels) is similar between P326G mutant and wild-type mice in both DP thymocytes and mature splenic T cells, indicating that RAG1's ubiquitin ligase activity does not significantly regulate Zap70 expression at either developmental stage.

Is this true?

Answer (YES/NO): NO